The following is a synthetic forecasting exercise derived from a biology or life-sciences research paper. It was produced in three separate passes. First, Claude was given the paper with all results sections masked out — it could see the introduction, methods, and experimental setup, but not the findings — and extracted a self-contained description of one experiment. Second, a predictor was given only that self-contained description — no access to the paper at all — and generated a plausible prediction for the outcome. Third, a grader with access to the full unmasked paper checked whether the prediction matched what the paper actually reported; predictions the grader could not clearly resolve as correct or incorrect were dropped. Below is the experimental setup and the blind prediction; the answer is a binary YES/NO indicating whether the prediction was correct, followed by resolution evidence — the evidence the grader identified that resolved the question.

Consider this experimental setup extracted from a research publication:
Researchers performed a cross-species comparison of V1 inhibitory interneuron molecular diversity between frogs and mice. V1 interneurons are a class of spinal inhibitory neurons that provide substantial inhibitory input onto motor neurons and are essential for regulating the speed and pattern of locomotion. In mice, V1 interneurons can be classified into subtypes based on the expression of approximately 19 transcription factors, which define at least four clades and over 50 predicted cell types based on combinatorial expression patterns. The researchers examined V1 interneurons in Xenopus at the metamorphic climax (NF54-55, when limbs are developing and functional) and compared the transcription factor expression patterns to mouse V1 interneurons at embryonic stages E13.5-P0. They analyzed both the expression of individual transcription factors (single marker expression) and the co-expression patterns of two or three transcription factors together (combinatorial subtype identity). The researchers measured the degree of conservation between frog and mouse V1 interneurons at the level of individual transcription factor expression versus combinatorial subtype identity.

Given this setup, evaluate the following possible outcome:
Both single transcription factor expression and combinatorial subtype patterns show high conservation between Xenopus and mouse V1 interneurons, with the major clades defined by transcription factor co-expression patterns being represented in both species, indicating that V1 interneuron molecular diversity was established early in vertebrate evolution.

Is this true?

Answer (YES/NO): NO